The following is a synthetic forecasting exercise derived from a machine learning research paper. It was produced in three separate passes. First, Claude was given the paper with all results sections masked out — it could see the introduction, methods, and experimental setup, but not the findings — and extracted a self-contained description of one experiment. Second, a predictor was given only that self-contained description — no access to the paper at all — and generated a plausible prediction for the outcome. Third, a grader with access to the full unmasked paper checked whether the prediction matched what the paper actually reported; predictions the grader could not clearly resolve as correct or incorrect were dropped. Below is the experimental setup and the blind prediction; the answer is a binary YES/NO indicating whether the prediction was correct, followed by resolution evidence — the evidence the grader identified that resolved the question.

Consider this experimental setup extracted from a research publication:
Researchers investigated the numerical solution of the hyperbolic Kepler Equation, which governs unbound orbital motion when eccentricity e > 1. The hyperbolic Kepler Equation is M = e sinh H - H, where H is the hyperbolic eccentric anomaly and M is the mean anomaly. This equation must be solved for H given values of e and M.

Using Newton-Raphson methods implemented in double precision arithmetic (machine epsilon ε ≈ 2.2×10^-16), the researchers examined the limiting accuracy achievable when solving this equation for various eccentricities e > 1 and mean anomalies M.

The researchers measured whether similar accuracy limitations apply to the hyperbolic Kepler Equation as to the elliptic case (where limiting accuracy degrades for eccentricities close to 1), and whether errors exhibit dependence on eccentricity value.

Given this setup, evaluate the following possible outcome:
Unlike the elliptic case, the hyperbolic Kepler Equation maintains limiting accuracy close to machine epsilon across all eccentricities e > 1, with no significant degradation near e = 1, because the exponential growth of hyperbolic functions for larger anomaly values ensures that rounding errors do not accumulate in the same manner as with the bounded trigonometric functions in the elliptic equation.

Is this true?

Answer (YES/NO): NO